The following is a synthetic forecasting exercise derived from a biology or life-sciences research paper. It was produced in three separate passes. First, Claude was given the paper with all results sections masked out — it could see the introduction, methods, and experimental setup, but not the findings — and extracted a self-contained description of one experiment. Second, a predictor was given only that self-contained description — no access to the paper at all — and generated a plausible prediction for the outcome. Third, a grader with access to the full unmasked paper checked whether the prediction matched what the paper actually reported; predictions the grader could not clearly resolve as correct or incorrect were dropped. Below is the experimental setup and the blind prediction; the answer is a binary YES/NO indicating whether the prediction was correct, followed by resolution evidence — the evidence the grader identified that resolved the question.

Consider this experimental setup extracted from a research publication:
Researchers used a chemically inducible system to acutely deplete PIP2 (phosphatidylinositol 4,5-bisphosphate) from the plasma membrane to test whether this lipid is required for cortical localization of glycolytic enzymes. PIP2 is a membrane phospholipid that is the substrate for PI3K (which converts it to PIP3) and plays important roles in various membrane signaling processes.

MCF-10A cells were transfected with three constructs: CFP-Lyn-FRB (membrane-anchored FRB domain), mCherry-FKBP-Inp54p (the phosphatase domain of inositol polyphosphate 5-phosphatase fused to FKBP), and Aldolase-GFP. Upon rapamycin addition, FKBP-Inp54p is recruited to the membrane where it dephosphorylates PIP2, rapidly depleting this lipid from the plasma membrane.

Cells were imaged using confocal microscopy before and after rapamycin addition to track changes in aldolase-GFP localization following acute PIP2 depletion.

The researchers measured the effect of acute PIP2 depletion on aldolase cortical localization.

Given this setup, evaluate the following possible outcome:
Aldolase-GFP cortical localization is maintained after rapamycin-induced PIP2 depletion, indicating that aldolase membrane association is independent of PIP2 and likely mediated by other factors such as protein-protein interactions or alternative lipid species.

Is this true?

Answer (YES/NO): NO